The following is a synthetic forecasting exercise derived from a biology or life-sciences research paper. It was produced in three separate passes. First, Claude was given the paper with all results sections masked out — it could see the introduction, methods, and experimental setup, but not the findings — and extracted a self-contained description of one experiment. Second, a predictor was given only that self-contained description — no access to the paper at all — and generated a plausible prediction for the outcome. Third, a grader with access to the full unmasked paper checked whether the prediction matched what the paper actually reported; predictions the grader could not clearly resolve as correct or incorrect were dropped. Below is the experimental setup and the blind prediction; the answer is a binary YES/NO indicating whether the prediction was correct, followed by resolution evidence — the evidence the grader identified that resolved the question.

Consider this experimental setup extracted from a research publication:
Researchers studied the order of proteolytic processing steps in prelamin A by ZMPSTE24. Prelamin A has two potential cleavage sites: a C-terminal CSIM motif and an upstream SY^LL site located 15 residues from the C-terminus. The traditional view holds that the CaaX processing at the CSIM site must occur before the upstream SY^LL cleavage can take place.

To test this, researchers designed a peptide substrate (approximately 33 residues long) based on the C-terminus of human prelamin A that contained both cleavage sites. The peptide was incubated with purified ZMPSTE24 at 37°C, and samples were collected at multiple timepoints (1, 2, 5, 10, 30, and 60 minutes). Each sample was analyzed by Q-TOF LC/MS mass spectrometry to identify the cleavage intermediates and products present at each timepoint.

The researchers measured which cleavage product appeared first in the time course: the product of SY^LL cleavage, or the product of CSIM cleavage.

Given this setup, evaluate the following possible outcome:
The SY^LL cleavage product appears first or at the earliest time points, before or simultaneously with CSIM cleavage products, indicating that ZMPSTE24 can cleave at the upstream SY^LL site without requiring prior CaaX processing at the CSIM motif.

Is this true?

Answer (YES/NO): YES